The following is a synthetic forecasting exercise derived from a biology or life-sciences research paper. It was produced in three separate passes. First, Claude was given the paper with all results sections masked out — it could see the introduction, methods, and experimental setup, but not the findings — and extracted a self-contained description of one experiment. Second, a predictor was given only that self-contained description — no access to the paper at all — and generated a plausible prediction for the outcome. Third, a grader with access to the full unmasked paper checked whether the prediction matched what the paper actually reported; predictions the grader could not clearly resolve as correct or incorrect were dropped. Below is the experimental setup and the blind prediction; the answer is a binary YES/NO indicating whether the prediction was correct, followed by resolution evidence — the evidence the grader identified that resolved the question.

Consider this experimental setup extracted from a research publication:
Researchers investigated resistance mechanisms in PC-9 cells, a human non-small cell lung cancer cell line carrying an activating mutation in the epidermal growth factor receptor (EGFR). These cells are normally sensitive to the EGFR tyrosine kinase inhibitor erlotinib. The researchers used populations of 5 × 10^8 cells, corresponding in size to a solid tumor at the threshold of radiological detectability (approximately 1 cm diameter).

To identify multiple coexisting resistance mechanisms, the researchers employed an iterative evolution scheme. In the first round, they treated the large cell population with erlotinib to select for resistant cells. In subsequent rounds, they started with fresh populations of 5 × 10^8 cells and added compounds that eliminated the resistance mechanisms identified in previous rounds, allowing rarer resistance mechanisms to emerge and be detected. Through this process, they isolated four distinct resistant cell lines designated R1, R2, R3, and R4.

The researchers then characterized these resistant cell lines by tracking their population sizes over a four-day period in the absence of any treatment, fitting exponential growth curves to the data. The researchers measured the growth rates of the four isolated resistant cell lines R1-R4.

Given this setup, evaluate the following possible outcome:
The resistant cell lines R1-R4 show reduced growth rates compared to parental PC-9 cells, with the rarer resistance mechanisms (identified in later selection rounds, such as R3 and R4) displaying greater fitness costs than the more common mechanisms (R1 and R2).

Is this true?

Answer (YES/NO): YES